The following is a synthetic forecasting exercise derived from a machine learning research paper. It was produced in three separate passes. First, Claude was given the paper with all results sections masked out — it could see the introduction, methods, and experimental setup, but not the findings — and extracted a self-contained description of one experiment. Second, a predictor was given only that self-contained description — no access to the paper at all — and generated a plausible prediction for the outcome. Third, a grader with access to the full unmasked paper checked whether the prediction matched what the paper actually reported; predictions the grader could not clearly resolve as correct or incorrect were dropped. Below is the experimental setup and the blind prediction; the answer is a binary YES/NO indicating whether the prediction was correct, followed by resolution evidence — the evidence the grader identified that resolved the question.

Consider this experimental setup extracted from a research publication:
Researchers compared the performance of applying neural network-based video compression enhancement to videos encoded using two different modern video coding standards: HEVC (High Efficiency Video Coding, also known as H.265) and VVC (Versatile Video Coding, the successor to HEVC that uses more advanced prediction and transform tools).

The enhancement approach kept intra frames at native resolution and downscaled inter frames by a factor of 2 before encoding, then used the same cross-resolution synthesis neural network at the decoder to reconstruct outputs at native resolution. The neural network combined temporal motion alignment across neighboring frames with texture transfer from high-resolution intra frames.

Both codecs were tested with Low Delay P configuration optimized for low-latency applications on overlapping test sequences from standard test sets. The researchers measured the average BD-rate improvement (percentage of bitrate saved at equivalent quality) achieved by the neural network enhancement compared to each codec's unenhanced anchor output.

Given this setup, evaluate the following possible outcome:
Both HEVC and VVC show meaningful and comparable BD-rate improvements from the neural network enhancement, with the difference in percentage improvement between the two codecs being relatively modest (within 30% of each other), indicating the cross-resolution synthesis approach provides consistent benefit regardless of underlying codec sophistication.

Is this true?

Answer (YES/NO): NO